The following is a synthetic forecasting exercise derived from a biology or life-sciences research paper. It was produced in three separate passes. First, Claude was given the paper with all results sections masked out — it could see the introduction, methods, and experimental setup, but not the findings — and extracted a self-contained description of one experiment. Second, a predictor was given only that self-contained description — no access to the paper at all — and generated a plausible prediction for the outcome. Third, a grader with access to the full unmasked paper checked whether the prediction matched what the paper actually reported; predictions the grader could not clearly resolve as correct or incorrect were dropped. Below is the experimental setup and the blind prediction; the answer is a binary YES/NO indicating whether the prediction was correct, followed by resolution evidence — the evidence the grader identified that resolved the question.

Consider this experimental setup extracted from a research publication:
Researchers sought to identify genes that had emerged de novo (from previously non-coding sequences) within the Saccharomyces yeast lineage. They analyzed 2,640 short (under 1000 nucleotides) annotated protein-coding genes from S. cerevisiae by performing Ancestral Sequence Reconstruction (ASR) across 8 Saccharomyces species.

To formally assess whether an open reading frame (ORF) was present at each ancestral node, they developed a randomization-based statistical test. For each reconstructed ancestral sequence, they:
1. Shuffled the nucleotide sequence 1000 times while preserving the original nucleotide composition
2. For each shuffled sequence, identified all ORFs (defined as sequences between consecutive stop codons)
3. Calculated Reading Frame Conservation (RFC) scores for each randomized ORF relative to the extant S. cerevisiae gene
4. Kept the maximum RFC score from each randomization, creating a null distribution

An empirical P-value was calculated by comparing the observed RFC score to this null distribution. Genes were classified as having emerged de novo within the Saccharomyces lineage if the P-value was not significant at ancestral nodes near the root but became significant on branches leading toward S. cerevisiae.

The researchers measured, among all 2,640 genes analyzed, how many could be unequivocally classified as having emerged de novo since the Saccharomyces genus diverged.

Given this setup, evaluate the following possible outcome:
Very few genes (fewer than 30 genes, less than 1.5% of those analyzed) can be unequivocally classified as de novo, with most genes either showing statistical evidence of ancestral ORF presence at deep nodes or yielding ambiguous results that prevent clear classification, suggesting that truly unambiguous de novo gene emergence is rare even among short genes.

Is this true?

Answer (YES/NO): NO